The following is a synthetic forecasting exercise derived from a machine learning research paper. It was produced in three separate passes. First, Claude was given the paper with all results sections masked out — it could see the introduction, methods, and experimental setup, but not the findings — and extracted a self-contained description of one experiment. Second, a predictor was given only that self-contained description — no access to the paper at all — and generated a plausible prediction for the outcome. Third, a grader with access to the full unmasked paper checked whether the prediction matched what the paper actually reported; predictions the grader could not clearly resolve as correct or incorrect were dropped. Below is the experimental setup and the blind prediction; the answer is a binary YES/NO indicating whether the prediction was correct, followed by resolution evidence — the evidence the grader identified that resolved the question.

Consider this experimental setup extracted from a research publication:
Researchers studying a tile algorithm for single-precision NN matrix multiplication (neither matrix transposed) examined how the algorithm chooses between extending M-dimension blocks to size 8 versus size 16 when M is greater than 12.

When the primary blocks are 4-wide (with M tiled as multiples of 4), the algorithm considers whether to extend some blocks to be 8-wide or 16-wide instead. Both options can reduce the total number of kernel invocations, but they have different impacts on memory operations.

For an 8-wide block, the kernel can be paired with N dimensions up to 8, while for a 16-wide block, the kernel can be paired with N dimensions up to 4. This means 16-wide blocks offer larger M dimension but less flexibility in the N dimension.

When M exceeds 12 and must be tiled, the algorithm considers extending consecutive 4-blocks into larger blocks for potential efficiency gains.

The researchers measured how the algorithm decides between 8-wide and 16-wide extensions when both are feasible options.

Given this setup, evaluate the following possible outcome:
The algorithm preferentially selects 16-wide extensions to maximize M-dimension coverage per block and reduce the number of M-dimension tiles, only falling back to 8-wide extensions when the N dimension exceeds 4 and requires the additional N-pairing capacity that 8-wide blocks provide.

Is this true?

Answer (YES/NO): NO